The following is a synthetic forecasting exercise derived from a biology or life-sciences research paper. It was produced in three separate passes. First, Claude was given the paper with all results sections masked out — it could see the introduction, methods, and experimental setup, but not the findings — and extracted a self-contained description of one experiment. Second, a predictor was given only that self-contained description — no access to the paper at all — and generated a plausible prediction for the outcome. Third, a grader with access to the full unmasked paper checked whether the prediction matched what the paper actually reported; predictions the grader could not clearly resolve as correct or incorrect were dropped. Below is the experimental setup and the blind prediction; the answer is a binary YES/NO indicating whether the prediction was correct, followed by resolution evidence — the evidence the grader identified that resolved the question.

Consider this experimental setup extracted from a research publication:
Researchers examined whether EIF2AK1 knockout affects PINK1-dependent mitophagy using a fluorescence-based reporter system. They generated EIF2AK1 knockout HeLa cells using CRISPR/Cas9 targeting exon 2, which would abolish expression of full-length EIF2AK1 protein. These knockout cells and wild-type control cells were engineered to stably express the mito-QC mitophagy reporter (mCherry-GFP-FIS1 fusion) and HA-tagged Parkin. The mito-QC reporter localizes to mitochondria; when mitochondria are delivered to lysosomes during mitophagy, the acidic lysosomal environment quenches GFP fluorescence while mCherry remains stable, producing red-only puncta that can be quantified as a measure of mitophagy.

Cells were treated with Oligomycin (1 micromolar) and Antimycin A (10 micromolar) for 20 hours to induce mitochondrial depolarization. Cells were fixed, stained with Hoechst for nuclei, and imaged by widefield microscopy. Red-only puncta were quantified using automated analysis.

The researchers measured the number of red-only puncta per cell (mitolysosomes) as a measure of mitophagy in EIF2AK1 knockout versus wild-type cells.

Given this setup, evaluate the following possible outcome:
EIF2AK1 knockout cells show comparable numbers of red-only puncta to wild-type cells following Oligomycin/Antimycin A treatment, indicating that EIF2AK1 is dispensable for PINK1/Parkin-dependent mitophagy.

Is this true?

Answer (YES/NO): NO